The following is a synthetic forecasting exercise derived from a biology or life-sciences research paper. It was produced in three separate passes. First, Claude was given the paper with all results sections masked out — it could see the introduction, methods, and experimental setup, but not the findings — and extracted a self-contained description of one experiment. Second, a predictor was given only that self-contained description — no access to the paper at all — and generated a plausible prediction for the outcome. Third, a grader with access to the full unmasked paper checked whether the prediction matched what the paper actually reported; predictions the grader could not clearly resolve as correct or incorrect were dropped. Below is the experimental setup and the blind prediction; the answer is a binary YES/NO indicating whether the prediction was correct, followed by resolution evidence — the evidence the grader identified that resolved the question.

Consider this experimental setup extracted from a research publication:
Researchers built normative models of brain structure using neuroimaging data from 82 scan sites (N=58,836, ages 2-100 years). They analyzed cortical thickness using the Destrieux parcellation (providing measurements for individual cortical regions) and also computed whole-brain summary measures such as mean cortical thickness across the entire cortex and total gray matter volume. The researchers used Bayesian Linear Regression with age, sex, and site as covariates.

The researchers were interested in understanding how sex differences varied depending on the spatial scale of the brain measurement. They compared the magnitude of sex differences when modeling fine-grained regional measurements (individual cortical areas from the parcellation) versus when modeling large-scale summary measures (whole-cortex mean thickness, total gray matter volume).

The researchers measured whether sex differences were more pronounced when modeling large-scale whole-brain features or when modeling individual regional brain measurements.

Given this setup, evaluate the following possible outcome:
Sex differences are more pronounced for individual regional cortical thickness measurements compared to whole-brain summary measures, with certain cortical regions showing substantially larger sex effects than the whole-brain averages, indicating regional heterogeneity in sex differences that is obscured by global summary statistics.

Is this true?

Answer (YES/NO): NO